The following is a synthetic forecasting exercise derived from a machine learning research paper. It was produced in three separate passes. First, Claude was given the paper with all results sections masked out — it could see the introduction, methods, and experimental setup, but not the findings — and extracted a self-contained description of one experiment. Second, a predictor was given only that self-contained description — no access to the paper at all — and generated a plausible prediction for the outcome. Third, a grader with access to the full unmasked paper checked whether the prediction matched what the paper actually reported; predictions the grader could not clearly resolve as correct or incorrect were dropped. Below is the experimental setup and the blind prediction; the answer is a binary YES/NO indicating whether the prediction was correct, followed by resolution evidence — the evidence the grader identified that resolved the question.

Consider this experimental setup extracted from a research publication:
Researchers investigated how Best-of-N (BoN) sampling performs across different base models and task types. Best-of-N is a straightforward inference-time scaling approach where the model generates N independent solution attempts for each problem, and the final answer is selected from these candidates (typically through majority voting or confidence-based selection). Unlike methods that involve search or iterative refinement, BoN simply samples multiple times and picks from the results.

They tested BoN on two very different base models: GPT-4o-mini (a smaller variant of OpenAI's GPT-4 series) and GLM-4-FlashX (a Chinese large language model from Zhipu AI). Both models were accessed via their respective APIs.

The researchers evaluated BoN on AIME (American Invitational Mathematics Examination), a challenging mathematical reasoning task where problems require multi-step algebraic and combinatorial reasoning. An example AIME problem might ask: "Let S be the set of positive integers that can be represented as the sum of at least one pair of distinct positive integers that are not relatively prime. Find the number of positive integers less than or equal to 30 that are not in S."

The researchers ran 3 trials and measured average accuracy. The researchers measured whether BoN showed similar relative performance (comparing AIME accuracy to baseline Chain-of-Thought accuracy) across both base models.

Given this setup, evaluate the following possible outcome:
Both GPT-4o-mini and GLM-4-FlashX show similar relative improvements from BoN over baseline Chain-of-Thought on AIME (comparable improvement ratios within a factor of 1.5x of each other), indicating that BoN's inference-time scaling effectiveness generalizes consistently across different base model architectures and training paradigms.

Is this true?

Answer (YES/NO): NO